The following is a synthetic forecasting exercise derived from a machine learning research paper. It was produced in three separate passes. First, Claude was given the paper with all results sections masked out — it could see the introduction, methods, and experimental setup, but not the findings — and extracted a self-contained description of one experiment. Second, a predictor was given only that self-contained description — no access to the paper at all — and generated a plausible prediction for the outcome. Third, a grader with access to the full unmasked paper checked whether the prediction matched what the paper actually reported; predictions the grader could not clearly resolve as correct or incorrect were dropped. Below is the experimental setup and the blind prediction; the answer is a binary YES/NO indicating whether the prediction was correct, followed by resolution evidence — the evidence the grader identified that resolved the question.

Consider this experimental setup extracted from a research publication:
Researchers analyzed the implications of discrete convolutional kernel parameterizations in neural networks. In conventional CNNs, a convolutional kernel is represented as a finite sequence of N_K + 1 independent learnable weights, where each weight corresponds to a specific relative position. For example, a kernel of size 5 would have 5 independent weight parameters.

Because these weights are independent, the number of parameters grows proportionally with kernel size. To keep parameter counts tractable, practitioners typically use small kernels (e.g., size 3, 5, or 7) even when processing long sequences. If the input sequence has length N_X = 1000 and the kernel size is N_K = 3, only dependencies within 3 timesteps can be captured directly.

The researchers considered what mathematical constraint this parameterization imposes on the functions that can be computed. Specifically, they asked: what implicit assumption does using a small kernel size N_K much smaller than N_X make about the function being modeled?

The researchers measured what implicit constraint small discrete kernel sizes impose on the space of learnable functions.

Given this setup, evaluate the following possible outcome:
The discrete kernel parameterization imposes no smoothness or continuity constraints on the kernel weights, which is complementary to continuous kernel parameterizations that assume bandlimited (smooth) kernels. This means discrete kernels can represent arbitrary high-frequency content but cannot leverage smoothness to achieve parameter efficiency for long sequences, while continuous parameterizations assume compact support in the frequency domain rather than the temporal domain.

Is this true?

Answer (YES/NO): NO